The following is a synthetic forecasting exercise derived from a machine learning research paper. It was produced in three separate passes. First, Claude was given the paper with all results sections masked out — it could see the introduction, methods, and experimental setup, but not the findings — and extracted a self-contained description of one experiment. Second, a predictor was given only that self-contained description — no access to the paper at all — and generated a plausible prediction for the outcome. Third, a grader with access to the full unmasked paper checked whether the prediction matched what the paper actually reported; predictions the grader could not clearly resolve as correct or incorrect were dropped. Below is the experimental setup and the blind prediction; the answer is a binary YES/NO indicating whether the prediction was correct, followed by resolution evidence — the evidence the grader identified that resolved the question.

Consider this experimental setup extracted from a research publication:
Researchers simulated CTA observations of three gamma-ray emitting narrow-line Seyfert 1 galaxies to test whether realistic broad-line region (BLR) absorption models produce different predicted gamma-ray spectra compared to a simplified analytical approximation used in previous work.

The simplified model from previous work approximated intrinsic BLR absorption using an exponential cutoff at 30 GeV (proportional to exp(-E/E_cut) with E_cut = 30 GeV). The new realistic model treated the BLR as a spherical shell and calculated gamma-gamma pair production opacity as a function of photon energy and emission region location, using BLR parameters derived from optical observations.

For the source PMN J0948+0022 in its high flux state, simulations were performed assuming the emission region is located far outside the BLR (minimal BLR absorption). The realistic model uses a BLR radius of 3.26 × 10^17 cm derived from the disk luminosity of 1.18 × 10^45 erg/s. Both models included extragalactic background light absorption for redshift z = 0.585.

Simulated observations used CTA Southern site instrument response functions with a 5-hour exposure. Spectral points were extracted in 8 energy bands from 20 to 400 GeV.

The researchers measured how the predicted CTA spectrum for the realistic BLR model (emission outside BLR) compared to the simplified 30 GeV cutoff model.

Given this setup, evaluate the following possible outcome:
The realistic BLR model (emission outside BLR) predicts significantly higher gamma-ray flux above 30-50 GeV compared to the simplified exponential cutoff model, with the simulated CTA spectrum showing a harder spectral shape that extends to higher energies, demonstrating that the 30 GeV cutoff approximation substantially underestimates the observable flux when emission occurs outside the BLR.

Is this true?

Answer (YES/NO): YES